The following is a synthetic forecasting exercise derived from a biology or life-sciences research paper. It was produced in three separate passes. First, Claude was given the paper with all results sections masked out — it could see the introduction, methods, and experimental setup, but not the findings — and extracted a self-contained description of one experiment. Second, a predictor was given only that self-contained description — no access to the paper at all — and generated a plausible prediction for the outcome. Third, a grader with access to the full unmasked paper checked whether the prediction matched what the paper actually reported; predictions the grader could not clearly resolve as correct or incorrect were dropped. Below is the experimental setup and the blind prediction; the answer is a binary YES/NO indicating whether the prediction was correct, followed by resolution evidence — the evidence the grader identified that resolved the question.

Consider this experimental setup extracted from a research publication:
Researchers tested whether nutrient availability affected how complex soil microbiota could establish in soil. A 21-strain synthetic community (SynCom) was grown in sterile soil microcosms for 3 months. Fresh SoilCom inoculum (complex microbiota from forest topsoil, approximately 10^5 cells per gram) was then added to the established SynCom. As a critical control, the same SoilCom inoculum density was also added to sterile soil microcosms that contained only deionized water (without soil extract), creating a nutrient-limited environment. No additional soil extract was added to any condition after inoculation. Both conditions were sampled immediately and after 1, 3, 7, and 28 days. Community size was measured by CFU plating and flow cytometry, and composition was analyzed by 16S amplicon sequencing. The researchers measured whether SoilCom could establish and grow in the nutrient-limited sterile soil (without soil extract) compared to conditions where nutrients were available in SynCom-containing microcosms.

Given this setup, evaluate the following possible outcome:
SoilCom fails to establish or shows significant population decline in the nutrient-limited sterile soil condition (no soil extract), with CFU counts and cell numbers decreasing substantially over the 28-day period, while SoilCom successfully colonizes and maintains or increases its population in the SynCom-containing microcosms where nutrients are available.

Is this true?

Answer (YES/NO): NO